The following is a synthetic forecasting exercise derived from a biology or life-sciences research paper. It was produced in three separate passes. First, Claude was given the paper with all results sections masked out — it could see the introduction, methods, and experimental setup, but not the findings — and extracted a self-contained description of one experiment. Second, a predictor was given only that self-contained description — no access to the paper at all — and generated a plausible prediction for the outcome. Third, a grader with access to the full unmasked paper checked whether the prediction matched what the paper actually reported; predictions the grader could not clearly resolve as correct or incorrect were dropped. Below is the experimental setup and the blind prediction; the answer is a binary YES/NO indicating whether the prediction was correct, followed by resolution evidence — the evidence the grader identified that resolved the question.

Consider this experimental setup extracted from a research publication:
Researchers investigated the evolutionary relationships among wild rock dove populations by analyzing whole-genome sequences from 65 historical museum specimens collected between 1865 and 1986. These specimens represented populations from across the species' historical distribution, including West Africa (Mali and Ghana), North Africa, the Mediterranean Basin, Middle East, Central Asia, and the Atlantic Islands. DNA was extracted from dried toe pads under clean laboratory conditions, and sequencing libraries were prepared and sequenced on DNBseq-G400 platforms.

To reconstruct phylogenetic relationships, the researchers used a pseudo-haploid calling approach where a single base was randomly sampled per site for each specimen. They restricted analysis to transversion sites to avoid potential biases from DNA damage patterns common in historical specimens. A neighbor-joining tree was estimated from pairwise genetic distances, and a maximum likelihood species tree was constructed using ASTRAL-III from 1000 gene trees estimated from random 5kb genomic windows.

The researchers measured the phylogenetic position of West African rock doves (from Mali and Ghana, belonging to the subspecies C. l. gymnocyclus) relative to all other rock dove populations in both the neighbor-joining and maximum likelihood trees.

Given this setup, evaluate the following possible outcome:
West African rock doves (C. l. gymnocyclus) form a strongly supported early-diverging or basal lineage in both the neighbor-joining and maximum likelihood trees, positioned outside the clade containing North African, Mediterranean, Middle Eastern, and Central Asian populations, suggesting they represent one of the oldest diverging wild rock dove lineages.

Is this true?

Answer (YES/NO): YES